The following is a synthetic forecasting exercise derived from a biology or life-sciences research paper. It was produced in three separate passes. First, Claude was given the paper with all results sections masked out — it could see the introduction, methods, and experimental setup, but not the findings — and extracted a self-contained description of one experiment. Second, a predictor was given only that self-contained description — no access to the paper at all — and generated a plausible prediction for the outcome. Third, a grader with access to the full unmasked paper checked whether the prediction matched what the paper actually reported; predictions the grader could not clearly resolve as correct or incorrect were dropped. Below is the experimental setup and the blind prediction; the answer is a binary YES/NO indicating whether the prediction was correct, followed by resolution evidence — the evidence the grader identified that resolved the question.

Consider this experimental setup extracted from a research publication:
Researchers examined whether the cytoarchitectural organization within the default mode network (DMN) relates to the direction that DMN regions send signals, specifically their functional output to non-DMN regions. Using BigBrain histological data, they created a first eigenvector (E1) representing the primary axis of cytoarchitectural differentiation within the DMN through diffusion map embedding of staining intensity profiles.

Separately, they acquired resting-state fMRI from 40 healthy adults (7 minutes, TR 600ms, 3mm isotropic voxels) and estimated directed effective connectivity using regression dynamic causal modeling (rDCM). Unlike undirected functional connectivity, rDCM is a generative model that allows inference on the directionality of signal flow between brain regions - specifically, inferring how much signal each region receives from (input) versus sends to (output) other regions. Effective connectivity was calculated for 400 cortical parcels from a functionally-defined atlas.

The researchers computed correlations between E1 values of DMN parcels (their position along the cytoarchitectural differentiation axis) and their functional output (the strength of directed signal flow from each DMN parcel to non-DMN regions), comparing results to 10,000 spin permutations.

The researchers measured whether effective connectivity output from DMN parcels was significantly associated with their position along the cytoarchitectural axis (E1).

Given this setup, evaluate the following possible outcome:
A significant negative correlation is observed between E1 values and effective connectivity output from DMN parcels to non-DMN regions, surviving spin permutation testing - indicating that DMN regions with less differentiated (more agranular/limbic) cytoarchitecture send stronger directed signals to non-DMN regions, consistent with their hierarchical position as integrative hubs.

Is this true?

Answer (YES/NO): NO